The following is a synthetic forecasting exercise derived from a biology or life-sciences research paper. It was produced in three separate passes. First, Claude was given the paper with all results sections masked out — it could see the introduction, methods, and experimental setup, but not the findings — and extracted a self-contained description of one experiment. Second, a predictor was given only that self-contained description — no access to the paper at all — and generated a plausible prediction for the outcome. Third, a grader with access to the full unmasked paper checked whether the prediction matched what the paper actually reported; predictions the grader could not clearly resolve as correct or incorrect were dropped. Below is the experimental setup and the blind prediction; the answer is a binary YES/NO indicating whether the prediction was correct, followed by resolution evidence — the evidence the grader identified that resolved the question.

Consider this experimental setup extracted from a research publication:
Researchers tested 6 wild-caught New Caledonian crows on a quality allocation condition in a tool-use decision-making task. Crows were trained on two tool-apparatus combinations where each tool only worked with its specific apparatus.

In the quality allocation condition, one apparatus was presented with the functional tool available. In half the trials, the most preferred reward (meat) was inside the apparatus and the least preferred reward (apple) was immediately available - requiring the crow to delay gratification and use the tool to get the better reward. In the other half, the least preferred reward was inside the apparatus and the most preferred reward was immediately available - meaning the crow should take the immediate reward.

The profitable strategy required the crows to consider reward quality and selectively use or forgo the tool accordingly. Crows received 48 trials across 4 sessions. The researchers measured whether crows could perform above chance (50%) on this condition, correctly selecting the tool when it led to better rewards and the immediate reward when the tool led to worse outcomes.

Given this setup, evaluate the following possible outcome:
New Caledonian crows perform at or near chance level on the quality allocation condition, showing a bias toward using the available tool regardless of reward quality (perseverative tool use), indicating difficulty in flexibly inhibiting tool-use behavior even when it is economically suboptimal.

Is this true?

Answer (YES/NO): NO